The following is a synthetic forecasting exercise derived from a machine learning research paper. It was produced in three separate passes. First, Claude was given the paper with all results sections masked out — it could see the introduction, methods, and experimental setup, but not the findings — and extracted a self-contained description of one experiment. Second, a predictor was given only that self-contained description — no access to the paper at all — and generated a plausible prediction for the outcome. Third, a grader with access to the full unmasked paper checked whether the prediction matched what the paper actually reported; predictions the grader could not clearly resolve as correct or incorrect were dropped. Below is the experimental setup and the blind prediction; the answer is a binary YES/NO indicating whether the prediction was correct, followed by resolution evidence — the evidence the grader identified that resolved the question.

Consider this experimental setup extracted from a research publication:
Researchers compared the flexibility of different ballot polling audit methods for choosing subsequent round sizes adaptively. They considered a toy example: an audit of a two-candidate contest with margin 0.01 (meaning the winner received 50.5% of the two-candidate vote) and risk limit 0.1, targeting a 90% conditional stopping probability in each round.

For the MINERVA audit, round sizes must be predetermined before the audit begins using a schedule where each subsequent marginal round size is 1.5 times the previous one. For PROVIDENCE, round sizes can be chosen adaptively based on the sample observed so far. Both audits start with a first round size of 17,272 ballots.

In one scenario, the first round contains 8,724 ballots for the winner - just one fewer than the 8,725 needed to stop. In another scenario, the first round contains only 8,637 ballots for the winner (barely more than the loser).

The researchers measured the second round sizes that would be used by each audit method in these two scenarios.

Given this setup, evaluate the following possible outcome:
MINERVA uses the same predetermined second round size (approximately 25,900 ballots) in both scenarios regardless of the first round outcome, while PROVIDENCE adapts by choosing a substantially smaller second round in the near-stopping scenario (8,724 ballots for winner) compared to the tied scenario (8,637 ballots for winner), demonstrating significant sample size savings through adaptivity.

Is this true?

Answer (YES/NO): NO